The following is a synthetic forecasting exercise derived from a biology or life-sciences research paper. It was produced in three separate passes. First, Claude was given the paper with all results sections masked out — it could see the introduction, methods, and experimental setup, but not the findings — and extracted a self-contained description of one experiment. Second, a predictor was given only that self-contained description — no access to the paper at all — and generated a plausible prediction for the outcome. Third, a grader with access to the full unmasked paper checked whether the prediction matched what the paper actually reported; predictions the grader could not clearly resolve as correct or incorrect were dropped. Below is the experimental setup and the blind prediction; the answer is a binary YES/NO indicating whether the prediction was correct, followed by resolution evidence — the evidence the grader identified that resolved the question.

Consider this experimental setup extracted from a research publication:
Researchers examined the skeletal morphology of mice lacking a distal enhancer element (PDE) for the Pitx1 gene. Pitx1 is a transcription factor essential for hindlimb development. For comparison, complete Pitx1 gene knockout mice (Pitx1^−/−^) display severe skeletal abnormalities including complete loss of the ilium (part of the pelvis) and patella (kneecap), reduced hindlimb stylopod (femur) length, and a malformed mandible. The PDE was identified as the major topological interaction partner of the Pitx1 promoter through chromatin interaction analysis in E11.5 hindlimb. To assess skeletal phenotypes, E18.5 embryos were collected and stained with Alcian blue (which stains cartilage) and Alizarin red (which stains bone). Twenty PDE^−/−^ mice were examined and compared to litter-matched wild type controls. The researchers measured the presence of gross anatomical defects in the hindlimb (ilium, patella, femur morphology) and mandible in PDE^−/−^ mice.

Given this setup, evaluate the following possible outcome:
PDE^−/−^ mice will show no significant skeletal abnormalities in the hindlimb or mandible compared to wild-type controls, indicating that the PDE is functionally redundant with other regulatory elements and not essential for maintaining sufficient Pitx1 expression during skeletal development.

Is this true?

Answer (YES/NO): YES